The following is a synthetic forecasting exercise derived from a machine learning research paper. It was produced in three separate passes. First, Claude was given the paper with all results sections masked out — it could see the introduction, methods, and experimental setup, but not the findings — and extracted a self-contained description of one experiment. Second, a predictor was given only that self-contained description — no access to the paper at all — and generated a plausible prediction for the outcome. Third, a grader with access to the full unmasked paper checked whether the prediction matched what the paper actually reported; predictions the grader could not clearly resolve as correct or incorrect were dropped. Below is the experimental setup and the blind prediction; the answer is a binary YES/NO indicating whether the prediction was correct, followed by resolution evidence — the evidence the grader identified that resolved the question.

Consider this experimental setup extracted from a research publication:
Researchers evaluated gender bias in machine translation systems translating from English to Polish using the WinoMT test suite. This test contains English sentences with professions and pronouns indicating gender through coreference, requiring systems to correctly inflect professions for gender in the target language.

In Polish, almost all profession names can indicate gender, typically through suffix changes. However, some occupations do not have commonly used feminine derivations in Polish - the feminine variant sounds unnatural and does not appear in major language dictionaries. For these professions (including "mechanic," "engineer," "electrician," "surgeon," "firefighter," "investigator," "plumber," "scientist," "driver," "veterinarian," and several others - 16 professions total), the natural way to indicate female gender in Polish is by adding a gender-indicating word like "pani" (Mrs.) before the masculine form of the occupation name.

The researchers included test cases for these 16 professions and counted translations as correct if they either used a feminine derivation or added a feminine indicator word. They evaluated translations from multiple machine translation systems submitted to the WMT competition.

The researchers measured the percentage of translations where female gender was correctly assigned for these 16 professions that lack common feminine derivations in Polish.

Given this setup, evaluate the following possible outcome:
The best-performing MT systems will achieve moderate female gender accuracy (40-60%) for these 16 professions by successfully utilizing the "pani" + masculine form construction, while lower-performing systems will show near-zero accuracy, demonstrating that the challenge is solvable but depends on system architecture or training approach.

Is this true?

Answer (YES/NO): NO